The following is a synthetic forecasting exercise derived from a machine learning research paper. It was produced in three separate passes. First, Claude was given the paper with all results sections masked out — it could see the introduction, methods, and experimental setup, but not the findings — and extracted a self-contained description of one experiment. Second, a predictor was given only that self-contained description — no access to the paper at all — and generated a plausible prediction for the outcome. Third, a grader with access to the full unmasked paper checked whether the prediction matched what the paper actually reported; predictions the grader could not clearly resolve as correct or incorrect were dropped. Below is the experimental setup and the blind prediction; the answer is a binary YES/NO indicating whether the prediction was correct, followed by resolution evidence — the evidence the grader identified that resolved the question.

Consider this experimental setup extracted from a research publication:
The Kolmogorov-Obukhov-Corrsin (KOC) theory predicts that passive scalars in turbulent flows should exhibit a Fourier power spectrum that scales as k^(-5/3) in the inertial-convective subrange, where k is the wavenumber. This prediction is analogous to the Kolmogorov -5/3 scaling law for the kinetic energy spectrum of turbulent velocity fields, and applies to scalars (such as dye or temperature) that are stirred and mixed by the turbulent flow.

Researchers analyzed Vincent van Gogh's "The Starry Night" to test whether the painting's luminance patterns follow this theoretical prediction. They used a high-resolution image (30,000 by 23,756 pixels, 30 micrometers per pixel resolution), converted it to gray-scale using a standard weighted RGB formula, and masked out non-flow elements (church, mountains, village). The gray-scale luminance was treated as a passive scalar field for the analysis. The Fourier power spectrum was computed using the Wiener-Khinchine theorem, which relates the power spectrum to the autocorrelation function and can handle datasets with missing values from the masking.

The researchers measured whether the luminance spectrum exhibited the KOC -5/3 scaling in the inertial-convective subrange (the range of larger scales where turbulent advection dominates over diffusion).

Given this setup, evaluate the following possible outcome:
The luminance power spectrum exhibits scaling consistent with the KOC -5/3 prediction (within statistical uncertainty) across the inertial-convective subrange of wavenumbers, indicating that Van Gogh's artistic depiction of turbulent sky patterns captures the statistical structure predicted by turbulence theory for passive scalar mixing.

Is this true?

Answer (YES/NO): YES